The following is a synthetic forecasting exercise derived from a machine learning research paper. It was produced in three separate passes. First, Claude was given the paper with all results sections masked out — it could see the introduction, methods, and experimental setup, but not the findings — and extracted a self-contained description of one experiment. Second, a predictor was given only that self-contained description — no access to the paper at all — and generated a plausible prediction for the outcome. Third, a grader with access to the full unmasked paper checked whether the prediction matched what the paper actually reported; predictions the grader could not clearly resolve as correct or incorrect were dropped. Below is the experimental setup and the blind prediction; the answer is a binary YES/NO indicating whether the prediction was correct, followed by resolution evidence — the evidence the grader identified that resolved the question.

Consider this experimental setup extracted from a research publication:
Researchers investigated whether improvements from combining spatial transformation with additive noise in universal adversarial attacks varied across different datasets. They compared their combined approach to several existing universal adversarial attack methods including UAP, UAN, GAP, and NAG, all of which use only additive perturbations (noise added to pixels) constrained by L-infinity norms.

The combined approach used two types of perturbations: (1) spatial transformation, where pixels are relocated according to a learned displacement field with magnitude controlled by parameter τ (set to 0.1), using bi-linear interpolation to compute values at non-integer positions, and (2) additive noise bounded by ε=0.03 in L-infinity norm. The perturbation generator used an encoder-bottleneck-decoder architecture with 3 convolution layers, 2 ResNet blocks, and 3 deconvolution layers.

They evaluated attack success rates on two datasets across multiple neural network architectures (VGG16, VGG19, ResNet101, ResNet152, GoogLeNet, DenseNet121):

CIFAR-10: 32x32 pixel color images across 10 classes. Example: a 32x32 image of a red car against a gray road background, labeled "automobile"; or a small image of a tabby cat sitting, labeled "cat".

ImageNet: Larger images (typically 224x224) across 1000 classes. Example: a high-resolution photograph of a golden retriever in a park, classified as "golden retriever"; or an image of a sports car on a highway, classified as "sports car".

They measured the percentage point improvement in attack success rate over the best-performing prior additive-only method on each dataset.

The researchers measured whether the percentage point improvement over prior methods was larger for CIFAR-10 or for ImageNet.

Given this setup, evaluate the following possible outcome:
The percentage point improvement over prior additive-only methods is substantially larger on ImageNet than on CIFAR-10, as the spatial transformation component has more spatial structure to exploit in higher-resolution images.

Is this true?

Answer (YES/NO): YES